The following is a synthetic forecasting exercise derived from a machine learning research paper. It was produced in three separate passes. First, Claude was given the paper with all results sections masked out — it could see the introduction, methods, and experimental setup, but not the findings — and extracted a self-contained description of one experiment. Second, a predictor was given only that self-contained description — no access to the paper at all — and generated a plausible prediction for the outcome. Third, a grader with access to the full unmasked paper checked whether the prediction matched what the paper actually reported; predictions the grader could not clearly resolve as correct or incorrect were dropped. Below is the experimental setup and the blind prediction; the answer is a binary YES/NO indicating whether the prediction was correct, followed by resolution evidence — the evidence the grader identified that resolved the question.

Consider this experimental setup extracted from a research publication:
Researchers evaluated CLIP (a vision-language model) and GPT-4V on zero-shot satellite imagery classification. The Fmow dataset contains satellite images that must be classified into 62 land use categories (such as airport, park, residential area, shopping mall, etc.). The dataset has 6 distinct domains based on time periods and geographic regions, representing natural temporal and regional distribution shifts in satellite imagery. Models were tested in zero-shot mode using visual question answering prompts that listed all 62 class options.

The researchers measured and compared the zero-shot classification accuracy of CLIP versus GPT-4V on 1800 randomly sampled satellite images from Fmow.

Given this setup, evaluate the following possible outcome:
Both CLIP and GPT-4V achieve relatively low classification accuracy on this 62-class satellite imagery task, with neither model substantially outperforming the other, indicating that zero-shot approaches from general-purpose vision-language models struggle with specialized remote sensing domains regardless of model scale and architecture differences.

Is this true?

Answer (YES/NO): NO